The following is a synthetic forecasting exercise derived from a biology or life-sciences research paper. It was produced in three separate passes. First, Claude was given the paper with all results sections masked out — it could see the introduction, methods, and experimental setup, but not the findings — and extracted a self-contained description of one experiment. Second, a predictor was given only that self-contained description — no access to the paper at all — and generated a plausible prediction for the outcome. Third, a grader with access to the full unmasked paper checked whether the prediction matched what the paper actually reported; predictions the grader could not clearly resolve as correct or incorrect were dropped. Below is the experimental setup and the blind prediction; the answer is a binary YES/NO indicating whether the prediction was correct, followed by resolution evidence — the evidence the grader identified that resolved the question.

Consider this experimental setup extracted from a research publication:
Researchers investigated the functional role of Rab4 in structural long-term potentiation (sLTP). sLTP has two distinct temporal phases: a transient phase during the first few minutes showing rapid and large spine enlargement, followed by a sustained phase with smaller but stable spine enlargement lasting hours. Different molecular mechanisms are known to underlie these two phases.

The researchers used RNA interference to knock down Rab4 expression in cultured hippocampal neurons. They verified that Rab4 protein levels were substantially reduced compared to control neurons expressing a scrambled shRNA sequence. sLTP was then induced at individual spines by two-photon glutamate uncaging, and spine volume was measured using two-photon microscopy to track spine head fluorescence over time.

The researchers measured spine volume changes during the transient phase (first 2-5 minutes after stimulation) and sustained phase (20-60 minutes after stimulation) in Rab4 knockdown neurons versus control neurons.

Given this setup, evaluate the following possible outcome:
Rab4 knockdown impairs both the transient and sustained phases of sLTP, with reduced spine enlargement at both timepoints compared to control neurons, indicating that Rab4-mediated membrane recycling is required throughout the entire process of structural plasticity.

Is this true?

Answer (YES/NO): NO